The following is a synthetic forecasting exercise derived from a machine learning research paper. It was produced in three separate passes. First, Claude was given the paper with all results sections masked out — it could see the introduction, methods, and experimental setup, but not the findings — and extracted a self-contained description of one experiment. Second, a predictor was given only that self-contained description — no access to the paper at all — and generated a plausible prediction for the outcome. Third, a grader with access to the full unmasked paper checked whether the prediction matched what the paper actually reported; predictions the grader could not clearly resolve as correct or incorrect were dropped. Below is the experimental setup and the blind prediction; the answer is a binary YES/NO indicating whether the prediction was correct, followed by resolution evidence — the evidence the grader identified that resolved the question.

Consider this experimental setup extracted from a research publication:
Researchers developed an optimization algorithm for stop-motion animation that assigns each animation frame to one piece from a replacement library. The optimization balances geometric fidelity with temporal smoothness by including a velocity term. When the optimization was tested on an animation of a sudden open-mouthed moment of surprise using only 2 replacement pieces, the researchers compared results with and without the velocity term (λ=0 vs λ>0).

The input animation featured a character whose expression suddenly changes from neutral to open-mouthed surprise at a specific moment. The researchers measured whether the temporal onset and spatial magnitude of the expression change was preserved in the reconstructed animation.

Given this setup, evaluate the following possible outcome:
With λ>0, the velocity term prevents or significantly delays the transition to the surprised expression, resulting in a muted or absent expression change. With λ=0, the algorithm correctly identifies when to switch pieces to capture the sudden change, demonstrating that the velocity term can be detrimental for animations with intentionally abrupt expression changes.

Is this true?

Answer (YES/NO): NO